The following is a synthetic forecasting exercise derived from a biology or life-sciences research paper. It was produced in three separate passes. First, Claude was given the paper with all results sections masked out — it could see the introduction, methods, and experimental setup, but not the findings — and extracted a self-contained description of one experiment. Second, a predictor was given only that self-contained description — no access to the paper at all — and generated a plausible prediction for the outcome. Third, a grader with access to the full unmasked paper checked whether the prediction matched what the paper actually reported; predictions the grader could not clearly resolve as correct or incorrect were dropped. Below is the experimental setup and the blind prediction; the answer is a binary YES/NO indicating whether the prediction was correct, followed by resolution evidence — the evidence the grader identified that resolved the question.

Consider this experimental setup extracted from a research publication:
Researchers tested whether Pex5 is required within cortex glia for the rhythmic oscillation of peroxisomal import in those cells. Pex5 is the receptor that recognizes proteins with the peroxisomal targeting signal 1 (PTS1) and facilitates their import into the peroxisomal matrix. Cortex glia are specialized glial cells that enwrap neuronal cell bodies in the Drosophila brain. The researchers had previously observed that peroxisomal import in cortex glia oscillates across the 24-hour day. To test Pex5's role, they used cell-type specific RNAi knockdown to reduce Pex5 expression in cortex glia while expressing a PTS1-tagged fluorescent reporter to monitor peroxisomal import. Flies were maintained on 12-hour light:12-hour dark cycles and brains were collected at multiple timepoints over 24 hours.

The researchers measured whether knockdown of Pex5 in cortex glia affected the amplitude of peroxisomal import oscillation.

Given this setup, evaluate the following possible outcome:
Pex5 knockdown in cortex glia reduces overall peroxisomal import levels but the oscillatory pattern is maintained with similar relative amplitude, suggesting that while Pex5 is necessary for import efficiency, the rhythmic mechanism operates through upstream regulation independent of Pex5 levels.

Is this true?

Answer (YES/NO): NO